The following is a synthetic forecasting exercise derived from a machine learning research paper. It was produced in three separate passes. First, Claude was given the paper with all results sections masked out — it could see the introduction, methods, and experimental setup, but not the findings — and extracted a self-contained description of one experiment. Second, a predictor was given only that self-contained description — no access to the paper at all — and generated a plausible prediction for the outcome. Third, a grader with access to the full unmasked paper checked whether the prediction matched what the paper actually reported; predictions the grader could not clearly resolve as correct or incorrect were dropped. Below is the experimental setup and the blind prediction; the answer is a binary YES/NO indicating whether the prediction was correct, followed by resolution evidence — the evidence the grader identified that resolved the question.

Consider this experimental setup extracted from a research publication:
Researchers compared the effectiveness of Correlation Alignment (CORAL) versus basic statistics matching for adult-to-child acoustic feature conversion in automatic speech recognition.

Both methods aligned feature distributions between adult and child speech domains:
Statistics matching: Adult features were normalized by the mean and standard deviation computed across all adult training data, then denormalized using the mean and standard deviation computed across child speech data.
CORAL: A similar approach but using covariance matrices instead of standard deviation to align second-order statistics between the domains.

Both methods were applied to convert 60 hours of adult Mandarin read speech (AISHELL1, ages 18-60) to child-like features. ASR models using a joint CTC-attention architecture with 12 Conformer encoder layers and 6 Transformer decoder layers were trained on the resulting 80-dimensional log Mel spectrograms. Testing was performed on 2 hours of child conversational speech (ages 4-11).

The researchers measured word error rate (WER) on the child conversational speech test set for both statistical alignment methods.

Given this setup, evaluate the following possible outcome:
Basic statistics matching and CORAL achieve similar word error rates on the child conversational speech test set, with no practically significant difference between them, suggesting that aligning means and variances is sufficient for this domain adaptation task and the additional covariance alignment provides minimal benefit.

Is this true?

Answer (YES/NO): YES